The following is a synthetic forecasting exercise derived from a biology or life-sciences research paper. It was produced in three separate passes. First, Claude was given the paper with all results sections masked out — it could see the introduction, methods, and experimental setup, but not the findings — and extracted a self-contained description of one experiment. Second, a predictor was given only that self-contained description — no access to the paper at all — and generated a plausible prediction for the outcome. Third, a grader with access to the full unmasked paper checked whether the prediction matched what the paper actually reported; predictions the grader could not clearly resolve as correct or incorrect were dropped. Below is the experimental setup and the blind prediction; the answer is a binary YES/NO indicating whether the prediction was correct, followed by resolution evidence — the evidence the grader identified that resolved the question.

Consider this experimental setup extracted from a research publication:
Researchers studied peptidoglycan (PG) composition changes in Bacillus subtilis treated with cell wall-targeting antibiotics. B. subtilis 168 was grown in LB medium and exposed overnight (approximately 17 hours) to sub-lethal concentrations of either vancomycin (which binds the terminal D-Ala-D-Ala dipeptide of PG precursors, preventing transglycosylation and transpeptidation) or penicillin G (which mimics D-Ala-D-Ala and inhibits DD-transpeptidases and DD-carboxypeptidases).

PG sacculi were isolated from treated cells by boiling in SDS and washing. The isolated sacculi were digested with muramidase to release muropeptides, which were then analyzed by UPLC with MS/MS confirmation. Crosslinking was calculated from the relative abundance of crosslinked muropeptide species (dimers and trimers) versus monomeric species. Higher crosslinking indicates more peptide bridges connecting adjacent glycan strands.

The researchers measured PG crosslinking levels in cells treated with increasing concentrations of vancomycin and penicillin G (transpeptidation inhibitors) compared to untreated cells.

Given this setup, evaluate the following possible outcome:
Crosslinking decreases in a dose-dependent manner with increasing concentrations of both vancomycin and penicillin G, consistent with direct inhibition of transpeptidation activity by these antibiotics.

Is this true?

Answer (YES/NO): YES